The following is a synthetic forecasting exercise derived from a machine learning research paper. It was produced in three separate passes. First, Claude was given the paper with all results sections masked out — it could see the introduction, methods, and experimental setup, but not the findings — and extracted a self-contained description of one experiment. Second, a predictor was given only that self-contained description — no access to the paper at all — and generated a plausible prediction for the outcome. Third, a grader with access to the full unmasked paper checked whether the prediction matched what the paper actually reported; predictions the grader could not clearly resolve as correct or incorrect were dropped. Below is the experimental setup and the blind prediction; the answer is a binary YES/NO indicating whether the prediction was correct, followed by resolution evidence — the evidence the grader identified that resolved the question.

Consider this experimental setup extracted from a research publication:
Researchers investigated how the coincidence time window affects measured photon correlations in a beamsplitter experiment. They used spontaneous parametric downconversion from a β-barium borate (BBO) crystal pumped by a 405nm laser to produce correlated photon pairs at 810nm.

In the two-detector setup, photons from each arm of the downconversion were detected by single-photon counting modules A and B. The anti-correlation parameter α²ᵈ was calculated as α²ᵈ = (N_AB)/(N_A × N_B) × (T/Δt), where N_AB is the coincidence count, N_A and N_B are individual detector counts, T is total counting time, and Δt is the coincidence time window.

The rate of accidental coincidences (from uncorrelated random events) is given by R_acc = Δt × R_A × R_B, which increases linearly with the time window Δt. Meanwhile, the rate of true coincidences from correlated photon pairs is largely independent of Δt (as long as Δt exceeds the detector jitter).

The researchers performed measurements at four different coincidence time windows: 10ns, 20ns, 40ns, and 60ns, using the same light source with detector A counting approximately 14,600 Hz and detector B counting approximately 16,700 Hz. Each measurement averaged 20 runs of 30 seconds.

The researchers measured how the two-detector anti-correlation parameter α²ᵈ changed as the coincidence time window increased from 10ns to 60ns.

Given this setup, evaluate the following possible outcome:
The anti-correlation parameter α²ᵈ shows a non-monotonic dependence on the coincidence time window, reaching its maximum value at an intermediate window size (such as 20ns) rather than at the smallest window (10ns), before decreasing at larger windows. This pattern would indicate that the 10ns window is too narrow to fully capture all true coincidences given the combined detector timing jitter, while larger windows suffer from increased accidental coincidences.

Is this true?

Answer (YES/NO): NO